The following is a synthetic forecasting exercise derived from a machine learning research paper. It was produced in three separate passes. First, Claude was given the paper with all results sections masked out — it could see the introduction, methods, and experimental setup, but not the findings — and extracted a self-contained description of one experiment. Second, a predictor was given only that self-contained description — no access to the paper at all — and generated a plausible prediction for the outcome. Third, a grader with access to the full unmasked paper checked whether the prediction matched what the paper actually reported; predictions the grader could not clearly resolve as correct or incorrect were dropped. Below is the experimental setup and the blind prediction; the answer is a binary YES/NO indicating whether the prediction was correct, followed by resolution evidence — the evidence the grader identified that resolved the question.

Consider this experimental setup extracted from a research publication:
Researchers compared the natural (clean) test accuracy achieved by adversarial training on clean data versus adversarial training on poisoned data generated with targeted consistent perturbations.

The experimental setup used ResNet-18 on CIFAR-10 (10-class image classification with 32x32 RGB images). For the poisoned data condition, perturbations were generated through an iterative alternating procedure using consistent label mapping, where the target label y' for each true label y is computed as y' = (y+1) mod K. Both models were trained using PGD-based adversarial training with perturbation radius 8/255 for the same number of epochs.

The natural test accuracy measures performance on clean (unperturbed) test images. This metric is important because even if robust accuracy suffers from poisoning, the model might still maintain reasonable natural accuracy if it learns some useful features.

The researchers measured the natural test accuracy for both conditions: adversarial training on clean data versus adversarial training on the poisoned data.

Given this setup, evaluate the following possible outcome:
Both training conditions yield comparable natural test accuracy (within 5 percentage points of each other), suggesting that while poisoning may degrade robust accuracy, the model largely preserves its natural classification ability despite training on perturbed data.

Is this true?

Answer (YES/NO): NO